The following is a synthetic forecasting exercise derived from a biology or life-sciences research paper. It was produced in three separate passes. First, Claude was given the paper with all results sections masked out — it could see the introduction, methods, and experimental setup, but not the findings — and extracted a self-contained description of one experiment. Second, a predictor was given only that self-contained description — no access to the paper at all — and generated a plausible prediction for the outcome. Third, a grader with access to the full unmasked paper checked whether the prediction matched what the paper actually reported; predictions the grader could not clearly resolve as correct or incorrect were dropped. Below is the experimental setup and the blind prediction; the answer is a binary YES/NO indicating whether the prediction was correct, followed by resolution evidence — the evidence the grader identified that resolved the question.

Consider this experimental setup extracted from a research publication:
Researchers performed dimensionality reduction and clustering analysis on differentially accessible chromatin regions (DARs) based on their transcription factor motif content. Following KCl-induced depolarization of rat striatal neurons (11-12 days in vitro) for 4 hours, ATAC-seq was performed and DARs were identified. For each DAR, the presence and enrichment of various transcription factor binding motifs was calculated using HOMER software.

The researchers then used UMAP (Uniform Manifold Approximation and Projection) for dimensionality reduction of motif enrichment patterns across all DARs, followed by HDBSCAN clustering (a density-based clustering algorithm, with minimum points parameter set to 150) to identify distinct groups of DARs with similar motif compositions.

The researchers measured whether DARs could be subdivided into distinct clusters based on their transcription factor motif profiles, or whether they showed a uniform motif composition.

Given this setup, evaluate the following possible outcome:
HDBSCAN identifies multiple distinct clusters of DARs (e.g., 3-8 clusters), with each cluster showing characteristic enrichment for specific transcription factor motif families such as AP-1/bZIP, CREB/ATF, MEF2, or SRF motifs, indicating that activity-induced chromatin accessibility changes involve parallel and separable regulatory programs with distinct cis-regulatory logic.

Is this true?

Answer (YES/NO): NO